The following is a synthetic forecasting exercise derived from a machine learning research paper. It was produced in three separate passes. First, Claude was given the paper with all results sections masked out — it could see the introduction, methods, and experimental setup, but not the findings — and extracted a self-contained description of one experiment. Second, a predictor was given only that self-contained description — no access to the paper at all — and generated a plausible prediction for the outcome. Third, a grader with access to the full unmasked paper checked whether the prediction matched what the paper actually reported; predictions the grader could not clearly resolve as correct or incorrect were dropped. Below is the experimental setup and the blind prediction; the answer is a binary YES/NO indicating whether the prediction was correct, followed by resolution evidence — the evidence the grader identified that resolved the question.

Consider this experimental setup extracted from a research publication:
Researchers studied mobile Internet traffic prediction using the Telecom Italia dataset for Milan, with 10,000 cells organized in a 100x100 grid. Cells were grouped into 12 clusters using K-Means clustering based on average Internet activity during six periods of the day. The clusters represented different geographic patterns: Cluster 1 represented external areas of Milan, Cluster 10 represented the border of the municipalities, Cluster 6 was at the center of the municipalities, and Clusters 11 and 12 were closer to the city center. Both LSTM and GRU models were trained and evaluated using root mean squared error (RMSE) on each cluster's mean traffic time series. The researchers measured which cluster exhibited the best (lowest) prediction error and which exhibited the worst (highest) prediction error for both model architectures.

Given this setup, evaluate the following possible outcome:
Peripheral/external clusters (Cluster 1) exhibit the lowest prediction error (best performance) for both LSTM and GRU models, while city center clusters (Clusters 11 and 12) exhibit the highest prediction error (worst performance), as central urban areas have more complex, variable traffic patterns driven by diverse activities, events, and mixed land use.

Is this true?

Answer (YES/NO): NO